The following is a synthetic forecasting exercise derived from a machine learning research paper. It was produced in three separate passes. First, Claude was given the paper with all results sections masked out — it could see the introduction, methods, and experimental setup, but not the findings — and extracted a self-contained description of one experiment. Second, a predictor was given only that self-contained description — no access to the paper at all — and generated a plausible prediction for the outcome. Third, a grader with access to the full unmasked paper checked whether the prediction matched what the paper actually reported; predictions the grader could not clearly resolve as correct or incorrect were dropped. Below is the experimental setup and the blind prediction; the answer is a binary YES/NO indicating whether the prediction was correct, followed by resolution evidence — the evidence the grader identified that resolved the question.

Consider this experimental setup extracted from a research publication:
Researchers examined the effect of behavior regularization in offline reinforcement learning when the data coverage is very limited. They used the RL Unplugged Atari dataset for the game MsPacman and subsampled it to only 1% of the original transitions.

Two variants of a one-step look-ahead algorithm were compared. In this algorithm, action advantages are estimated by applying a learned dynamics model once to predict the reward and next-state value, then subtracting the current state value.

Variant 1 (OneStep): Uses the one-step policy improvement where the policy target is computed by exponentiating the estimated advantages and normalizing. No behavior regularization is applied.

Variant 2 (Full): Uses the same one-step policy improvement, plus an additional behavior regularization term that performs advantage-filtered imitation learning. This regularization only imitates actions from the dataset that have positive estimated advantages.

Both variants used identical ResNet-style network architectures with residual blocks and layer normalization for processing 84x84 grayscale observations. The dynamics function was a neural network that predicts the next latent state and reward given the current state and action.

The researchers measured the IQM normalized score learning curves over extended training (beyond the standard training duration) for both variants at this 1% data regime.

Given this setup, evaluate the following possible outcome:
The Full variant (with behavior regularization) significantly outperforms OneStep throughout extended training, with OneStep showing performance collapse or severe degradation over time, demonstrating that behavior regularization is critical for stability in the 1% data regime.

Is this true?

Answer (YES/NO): NO